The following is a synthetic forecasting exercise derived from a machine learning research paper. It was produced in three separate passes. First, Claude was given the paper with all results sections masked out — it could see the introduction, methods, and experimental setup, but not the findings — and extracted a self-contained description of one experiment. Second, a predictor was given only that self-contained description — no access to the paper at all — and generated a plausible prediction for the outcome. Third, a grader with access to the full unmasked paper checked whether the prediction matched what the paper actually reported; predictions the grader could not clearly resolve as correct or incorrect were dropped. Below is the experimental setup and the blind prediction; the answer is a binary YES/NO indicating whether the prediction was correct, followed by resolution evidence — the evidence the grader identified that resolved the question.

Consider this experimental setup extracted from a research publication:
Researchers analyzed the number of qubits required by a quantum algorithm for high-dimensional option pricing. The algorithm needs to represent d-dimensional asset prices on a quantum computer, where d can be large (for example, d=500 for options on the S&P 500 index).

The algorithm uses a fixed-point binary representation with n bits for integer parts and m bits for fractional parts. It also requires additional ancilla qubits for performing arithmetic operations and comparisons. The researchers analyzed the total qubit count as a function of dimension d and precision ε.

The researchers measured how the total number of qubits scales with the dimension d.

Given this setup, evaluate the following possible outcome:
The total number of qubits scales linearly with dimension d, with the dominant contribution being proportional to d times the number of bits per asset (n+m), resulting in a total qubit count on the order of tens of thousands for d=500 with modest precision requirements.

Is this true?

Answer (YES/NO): NO